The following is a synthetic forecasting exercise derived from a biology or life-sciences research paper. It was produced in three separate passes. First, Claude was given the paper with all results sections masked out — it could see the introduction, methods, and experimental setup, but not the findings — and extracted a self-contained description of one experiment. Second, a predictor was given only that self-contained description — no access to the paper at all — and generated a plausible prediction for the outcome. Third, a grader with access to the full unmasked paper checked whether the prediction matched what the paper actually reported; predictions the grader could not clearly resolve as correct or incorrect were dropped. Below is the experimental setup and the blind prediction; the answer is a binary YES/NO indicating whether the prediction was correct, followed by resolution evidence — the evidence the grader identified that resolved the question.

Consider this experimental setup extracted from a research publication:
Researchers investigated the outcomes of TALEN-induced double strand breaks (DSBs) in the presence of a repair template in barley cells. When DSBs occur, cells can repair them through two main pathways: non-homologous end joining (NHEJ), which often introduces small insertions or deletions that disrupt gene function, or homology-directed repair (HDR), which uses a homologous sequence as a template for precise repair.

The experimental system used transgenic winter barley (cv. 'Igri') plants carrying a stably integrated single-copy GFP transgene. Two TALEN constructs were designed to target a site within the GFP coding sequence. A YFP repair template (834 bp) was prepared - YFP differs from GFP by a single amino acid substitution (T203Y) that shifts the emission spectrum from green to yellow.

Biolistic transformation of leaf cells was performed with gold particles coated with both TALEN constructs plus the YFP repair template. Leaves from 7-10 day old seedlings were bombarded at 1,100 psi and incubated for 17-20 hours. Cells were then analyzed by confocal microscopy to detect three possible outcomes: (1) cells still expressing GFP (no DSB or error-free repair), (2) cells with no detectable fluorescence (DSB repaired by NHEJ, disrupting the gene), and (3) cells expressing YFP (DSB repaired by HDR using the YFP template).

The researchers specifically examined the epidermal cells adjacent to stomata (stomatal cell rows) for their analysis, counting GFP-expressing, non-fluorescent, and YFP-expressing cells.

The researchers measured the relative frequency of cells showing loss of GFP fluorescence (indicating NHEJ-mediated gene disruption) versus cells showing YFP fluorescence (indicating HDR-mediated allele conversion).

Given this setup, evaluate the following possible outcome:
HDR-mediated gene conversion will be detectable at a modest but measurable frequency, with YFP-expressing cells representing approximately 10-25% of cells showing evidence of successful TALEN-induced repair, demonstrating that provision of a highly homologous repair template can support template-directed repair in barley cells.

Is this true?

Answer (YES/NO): NO